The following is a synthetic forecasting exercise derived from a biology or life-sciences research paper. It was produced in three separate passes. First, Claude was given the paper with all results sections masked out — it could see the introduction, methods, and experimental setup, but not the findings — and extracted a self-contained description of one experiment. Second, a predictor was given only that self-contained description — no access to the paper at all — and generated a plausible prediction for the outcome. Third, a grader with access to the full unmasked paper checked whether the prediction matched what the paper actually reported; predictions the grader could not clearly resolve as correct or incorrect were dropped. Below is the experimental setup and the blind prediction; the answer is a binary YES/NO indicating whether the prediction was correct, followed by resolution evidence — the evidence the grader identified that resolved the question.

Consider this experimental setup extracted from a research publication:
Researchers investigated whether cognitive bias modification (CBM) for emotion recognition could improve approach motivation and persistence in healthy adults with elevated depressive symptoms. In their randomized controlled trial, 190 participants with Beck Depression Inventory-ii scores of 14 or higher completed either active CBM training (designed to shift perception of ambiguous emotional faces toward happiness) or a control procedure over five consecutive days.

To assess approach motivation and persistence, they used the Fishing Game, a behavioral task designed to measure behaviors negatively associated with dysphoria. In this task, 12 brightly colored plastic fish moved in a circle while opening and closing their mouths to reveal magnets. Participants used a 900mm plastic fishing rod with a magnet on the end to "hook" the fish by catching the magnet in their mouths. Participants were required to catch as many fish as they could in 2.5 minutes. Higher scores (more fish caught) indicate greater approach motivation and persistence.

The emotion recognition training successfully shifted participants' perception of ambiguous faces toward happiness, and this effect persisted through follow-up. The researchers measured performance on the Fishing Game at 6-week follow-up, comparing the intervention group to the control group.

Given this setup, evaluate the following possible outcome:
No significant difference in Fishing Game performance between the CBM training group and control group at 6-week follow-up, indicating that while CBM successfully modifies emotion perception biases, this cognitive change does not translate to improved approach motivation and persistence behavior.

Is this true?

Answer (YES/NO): YES